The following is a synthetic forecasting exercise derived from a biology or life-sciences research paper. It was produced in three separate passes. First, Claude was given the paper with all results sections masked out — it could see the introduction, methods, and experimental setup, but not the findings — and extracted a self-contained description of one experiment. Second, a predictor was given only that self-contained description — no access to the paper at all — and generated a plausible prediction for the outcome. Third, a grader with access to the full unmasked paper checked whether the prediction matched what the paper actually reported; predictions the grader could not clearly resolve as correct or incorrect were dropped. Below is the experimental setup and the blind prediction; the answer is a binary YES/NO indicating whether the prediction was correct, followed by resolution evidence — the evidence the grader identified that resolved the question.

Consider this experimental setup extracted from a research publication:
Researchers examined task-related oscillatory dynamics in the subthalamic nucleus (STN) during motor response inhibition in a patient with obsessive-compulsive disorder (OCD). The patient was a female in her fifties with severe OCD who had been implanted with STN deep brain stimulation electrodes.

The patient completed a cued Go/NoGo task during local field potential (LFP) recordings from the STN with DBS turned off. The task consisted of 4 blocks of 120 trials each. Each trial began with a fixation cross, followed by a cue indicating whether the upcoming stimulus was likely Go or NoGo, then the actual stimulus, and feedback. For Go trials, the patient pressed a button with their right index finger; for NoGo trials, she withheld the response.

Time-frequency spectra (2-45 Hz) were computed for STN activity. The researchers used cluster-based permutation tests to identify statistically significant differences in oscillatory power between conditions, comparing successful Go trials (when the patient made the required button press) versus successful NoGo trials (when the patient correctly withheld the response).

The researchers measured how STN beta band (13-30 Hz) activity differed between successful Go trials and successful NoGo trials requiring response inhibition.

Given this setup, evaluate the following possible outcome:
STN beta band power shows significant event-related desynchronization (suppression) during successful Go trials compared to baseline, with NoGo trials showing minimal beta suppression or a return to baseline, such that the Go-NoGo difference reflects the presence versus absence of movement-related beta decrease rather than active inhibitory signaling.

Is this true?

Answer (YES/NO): NO